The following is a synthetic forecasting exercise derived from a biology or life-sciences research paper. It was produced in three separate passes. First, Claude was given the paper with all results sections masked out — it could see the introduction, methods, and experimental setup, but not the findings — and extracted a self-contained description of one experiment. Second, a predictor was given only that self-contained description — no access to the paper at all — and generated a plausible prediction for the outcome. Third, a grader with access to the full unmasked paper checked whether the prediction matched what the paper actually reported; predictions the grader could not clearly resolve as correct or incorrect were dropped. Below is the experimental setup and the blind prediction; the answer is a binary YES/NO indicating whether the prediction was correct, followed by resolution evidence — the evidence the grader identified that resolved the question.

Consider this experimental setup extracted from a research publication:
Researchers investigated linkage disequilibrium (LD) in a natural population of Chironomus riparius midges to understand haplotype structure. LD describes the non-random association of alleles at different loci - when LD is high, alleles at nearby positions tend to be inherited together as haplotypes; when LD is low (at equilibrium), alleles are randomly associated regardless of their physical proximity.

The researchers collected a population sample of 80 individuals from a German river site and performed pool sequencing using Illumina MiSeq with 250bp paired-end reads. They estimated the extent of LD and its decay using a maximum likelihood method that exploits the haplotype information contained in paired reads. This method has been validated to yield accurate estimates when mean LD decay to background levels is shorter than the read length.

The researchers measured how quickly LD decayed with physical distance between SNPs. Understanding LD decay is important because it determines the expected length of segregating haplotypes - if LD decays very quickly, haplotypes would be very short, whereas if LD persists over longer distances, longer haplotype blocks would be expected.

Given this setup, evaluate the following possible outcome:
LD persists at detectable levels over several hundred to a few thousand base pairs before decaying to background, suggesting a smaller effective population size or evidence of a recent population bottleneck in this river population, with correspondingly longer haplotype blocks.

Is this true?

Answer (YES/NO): NO